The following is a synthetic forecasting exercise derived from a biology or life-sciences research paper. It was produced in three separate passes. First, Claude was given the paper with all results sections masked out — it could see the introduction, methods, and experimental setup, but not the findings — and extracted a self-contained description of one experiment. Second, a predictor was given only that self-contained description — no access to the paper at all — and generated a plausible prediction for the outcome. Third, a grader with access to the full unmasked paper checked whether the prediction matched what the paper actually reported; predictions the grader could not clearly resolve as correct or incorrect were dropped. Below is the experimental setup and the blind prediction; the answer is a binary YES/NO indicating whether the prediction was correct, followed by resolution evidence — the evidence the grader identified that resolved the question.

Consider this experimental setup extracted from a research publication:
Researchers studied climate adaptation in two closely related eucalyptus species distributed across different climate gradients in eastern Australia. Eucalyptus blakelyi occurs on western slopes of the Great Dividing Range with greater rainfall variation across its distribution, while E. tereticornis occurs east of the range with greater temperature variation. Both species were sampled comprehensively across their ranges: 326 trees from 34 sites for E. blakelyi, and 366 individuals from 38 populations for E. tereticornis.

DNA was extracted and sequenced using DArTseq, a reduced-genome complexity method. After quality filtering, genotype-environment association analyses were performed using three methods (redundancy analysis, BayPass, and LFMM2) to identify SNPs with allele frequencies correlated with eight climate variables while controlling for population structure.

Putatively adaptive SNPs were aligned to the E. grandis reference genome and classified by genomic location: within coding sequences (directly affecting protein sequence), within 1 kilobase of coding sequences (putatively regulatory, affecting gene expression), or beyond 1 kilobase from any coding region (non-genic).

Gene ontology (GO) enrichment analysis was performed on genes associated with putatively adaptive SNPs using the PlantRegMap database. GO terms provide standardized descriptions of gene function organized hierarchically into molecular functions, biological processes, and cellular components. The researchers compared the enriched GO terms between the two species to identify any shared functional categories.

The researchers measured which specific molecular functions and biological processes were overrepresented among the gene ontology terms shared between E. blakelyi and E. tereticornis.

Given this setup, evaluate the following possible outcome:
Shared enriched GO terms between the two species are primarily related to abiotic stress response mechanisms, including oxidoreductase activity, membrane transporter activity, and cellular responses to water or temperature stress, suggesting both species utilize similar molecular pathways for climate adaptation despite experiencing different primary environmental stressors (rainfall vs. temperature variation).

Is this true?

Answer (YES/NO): NO